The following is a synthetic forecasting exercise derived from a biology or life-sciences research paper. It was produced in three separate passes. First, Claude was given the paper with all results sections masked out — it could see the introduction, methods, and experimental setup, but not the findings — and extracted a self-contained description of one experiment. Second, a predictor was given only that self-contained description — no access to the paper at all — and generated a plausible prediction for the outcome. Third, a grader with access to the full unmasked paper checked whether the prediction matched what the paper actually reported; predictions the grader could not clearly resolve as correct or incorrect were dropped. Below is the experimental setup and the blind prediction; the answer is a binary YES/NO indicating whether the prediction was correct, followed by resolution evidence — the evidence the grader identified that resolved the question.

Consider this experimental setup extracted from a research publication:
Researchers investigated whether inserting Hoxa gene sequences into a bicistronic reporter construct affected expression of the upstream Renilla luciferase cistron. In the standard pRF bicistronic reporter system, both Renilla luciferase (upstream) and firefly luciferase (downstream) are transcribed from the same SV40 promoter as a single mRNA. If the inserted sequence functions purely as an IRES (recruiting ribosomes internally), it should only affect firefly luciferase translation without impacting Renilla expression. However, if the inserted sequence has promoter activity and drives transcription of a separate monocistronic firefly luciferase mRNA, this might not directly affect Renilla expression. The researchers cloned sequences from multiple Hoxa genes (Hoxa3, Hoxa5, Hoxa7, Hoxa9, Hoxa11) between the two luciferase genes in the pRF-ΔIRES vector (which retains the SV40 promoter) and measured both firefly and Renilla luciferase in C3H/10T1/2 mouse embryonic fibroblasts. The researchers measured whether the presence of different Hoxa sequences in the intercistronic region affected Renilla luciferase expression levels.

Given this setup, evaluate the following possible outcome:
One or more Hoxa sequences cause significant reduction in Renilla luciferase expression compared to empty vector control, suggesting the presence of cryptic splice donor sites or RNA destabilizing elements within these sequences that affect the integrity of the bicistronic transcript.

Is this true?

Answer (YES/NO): NO